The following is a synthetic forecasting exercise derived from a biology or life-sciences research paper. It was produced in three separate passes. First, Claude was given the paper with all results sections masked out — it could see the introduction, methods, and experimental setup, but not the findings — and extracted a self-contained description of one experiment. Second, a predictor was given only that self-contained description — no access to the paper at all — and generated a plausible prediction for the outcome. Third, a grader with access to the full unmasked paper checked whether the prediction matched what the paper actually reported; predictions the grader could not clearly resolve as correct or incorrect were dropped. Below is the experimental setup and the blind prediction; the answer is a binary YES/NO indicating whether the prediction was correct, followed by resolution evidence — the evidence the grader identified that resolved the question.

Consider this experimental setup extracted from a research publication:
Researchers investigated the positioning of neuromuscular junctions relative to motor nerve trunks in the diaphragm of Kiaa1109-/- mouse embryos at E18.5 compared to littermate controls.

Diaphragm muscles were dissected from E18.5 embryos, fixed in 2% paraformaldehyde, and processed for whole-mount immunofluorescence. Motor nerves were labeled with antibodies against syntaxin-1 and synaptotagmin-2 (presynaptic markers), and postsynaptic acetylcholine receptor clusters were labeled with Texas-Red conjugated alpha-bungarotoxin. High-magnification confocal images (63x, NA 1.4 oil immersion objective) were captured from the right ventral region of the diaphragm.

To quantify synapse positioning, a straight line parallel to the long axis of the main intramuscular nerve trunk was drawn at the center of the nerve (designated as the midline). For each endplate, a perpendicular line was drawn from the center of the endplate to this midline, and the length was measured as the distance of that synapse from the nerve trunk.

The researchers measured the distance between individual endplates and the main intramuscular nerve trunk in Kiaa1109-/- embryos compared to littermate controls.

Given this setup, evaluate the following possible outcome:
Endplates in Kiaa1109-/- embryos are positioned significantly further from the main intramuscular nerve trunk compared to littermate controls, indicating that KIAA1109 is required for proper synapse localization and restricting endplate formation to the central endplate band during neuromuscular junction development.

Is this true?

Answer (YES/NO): NO